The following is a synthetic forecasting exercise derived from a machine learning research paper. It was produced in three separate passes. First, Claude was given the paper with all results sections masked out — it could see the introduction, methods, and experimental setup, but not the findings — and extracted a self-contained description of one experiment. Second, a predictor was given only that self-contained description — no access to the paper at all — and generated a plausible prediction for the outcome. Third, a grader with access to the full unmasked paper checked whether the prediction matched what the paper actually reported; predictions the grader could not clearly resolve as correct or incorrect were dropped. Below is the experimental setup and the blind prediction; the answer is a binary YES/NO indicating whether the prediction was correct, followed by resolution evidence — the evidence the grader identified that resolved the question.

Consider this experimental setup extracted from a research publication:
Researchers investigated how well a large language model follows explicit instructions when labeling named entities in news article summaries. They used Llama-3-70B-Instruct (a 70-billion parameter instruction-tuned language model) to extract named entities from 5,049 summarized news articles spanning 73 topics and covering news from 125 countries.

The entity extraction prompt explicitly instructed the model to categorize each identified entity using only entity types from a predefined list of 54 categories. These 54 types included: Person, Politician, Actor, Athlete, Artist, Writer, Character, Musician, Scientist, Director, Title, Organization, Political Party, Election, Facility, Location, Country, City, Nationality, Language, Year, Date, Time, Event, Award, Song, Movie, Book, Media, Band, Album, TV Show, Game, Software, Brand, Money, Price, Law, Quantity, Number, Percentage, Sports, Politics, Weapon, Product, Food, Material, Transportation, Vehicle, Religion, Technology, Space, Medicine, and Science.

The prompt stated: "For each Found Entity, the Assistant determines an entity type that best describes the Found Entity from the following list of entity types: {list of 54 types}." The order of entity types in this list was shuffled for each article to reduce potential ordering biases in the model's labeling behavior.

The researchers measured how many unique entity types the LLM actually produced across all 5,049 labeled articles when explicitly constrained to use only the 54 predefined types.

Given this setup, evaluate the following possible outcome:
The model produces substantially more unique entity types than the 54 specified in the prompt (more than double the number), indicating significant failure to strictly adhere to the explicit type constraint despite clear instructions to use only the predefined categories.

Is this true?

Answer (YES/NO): YES